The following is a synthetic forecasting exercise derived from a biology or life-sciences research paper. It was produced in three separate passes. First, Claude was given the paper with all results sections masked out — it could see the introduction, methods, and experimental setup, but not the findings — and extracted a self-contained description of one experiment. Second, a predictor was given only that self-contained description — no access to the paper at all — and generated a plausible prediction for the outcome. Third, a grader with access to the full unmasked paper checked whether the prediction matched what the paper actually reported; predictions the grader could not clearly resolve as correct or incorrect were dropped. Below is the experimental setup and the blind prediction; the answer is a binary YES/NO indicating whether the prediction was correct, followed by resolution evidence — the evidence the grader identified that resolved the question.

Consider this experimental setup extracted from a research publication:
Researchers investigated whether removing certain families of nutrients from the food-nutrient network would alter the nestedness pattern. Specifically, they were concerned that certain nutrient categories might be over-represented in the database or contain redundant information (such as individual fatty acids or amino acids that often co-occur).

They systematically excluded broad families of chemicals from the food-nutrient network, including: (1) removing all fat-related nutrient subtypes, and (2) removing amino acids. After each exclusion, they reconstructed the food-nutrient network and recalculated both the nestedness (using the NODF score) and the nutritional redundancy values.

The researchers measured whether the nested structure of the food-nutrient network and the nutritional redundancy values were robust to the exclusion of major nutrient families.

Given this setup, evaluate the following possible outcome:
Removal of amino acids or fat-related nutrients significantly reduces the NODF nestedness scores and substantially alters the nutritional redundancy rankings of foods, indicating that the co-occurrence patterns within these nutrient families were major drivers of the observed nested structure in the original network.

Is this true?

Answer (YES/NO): NO